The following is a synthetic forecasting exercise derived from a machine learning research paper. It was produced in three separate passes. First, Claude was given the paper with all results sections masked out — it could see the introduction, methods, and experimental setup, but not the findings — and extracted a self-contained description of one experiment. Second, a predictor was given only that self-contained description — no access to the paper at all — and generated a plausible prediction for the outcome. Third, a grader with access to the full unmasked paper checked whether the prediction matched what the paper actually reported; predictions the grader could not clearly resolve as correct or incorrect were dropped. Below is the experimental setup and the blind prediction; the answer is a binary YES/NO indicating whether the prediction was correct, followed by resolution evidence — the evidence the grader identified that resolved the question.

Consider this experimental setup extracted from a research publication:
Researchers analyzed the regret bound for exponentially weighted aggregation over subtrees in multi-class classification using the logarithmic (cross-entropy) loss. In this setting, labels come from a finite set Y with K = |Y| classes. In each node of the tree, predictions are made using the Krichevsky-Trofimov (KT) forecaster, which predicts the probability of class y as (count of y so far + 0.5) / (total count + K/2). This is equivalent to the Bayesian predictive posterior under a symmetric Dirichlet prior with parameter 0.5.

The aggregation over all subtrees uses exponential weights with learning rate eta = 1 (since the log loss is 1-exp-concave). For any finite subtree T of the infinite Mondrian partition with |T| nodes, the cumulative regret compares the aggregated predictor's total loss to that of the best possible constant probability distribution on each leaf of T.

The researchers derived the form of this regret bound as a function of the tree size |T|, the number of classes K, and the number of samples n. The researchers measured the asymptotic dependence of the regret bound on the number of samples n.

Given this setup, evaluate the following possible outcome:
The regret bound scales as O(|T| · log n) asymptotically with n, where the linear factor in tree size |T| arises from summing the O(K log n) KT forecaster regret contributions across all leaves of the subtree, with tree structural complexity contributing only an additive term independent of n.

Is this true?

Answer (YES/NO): YES